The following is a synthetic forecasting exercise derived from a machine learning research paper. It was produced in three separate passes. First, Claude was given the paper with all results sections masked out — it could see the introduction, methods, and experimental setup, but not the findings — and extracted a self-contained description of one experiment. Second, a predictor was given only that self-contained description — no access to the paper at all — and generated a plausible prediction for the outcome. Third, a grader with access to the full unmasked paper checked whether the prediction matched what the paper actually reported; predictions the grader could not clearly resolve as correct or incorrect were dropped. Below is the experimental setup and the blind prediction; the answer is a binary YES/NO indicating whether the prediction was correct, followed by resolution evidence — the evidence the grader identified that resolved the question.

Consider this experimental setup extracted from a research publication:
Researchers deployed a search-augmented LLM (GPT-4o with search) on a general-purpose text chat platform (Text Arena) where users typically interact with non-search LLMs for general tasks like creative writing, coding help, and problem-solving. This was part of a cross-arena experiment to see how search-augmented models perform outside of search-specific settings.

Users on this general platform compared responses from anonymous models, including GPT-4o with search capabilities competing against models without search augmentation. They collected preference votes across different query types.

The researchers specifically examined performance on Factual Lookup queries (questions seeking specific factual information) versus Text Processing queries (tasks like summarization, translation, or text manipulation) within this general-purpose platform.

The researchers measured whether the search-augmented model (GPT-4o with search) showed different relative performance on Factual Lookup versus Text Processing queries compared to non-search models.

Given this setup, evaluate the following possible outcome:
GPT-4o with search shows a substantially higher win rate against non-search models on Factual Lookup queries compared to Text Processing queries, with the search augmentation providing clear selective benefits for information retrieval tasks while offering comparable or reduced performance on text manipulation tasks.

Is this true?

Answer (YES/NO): YES